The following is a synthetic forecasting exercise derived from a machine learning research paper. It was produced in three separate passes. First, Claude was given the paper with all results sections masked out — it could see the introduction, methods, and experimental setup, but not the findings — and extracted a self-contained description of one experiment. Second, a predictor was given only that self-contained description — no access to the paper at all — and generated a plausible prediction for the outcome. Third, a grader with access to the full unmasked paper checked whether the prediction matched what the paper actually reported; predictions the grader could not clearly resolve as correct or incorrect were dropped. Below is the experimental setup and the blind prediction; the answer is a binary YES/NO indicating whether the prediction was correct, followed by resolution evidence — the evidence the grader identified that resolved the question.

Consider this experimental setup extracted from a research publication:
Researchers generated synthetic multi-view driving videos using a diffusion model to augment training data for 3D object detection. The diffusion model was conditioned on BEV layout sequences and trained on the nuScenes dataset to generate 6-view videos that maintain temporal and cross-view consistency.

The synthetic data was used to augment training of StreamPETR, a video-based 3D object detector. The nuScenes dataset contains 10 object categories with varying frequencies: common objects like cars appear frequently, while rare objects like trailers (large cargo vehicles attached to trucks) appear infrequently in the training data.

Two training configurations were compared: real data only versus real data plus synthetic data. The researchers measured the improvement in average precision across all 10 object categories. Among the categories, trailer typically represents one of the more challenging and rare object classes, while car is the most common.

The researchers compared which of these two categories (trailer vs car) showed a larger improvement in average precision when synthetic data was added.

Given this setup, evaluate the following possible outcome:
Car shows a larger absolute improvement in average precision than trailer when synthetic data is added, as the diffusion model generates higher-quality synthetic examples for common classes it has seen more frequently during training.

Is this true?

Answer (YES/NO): NO